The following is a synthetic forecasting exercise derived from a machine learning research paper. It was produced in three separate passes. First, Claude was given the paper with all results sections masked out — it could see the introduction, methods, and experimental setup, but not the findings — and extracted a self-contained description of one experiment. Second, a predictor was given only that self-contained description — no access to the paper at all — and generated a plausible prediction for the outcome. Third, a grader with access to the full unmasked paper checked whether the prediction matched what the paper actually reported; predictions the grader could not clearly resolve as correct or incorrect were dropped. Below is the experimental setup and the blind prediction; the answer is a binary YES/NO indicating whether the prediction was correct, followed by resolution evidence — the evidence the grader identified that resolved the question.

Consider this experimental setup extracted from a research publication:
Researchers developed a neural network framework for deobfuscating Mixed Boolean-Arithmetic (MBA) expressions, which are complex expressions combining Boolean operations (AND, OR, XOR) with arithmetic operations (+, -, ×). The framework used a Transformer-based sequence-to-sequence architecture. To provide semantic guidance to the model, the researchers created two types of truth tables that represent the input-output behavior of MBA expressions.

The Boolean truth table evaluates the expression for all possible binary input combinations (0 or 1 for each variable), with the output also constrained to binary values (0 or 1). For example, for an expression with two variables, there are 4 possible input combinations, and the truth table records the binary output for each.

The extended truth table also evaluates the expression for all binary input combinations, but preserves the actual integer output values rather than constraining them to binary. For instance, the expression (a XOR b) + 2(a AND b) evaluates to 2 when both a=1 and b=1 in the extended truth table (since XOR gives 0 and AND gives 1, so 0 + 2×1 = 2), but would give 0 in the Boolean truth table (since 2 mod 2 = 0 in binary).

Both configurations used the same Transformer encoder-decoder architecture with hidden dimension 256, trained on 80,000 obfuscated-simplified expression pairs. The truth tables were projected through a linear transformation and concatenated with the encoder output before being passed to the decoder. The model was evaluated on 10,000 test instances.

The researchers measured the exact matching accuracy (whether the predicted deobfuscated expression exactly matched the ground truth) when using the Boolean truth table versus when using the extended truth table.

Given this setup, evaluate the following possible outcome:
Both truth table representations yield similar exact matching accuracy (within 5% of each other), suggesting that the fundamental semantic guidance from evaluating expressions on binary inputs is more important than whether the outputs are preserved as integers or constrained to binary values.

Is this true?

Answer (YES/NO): NO